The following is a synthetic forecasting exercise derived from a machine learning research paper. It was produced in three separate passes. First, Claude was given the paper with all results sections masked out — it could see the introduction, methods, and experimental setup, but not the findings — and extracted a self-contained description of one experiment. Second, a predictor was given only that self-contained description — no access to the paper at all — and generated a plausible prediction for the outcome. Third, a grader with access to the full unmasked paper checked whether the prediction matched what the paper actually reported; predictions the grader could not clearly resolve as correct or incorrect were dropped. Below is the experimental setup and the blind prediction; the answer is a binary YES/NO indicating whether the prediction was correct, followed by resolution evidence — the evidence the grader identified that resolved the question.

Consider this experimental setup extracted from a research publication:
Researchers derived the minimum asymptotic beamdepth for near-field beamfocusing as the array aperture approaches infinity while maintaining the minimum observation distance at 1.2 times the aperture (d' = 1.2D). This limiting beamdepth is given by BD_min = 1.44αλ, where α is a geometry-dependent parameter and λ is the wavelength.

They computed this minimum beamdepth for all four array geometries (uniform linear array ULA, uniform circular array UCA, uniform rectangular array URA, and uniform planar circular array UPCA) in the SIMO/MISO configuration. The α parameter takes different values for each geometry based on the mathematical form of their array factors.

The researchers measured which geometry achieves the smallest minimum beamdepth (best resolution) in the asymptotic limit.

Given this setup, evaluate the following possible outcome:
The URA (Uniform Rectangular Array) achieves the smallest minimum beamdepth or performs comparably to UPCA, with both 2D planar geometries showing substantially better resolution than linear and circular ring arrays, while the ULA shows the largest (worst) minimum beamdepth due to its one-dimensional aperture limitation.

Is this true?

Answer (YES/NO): NO